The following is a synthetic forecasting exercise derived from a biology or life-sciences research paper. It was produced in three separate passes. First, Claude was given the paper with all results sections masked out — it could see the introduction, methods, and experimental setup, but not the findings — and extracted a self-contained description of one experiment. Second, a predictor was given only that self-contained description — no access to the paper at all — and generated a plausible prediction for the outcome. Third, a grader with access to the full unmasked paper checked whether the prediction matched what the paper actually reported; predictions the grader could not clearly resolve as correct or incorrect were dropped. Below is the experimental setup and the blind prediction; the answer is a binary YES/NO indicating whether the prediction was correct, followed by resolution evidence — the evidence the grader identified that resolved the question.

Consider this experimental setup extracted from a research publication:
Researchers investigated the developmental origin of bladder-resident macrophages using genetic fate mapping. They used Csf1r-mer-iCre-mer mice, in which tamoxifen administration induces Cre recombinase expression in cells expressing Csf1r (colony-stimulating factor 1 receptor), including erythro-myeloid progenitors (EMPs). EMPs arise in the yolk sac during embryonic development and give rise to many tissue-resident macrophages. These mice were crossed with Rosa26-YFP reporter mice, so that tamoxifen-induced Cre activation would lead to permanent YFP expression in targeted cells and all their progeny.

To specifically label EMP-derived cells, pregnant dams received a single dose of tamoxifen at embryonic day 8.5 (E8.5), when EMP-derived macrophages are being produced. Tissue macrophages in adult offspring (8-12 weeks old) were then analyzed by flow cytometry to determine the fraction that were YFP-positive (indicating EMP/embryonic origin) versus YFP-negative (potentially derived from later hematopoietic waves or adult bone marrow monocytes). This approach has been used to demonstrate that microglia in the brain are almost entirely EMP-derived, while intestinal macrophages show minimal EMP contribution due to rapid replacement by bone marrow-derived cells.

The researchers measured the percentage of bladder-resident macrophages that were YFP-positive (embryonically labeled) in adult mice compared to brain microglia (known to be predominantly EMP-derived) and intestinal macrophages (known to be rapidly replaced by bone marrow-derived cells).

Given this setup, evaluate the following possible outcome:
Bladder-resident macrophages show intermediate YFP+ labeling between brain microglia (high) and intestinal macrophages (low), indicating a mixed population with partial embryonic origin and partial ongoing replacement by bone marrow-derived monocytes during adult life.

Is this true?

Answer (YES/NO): NO